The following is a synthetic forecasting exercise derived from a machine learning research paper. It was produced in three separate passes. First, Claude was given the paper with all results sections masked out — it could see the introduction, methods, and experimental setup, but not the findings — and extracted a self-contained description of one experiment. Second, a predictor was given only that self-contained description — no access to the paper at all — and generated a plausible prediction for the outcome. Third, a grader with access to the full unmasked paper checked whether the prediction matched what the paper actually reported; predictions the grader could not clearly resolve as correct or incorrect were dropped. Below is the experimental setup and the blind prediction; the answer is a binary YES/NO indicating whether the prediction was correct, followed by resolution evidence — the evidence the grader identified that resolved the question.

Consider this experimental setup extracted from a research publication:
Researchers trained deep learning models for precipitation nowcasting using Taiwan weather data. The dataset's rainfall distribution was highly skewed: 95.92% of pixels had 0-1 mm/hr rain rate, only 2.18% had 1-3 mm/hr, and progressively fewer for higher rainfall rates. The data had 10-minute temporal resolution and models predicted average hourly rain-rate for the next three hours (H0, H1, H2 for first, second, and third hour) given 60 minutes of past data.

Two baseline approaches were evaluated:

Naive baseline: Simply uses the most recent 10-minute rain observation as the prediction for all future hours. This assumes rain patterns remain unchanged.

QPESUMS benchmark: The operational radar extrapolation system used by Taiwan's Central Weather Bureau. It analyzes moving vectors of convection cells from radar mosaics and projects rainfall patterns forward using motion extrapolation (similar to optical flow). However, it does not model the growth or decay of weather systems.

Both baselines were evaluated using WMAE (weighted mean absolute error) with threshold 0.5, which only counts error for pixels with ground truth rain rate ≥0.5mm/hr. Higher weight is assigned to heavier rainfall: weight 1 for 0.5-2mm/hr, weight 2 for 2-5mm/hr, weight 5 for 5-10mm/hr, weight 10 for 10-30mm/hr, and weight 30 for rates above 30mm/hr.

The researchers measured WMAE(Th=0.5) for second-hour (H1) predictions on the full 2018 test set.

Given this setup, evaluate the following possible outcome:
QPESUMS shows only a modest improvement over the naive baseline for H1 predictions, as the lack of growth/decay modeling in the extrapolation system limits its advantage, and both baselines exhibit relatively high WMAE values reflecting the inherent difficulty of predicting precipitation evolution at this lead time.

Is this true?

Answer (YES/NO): YES